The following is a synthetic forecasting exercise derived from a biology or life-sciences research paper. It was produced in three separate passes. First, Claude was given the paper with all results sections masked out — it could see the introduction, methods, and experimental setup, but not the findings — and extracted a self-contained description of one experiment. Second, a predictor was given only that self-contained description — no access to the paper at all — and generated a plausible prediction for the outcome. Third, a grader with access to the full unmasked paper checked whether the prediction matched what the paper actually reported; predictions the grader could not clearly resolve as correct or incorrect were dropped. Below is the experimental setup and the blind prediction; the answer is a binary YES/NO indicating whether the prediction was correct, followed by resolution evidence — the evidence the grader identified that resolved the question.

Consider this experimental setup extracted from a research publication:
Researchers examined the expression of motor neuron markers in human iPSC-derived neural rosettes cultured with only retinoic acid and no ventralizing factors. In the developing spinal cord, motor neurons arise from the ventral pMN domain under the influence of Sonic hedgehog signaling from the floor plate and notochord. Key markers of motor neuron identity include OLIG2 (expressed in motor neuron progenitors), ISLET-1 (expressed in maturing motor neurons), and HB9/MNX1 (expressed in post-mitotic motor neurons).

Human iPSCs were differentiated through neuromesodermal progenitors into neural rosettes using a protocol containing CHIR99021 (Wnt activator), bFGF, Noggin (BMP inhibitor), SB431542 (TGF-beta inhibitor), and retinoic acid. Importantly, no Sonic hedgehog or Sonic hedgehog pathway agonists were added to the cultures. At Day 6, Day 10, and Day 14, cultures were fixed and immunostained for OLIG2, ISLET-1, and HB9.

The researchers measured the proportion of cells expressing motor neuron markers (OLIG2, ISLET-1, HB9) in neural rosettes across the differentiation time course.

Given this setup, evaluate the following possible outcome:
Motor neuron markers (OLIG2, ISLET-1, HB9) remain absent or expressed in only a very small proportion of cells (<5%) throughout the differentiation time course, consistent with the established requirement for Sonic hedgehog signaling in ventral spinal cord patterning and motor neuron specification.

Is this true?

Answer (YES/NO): YES